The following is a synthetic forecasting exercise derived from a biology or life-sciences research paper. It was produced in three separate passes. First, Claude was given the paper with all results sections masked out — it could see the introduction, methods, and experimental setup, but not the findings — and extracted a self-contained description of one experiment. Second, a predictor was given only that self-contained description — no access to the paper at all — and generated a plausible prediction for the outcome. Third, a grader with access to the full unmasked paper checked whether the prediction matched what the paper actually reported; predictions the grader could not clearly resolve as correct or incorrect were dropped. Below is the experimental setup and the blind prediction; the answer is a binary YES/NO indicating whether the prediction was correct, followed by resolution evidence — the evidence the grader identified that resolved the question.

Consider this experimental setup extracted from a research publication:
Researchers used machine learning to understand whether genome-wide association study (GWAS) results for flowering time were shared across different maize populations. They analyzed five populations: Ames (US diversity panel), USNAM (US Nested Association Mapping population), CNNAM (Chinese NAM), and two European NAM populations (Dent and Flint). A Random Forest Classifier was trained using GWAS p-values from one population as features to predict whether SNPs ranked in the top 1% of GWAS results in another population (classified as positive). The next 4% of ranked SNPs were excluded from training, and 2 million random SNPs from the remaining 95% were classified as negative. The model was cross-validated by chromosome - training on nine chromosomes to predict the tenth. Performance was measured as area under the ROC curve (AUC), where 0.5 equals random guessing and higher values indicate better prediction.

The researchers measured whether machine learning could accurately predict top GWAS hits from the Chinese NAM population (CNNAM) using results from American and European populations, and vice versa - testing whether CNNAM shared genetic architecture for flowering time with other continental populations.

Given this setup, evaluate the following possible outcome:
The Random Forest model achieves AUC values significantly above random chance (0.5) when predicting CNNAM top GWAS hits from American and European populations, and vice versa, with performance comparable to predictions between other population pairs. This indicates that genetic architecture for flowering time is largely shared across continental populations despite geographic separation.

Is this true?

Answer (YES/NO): NO